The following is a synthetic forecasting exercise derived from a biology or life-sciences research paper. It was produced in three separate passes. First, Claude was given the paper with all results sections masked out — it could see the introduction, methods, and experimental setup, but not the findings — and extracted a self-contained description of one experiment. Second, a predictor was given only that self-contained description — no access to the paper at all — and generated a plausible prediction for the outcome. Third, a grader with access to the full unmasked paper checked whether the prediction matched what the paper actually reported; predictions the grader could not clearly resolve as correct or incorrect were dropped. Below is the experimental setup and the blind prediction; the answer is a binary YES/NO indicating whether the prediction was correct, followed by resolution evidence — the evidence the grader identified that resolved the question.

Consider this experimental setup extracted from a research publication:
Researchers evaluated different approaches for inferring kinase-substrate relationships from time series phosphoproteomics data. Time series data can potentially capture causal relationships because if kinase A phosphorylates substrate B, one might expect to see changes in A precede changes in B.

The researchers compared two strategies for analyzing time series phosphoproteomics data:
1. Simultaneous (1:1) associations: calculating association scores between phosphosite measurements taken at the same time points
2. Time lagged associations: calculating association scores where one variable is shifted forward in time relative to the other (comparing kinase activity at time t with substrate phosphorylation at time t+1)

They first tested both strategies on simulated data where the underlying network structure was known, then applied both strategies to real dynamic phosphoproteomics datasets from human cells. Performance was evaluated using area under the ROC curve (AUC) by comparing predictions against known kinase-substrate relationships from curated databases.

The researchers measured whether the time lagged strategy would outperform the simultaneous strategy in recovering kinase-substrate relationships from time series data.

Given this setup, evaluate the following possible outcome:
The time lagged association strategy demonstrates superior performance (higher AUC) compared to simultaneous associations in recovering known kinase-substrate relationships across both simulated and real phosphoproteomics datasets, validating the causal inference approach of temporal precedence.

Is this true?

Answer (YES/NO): NO